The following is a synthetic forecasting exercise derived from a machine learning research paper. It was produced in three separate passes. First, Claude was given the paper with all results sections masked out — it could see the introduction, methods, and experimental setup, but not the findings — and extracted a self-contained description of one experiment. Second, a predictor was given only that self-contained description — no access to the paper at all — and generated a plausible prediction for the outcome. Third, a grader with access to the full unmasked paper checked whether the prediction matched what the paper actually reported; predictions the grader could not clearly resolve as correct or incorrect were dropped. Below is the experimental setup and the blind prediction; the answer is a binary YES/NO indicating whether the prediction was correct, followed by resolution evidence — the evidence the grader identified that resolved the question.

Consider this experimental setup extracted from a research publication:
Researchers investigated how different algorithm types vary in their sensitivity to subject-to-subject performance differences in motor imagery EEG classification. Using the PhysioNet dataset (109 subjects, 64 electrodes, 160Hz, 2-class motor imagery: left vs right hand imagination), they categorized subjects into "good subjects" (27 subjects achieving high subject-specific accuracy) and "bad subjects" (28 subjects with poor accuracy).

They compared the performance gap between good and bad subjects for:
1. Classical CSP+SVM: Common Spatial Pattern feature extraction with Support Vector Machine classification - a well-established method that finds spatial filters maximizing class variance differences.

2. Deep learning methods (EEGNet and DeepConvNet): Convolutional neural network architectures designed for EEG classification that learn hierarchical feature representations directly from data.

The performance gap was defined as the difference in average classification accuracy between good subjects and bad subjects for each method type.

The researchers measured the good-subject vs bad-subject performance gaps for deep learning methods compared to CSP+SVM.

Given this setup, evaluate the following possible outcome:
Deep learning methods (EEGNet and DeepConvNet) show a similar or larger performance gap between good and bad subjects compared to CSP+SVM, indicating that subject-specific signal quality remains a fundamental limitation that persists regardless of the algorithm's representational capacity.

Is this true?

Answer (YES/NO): NO